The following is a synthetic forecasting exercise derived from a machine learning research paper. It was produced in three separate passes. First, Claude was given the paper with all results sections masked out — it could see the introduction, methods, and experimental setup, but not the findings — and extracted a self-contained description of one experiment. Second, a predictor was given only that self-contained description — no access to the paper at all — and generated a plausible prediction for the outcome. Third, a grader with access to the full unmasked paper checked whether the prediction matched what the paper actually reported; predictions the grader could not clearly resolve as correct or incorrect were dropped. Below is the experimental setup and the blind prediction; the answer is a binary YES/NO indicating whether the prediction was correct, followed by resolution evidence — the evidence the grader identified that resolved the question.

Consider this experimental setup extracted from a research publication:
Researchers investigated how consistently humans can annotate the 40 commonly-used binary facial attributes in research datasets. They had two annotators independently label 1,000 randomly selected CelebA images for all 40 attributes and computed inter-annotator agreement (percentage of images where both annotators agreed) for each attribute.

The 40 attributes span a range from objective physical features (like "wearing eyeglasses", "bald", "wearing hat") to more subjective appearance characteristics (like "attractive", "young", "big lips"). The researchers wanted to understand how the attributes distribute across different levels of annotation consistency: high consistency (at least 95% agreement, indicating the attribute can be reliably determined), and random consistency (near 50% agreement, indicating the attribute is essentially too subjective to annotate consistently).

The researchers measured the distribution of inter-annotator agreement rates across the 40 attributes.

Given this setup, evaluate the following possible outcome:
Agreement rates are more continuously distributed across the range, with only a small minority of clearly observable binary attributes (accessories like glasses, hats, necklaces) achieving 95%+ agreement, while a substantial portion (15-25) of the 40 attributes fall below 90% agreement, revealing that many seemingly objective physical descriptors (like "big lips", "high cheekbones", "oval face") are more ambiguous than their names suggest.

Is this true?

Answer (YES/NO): NO